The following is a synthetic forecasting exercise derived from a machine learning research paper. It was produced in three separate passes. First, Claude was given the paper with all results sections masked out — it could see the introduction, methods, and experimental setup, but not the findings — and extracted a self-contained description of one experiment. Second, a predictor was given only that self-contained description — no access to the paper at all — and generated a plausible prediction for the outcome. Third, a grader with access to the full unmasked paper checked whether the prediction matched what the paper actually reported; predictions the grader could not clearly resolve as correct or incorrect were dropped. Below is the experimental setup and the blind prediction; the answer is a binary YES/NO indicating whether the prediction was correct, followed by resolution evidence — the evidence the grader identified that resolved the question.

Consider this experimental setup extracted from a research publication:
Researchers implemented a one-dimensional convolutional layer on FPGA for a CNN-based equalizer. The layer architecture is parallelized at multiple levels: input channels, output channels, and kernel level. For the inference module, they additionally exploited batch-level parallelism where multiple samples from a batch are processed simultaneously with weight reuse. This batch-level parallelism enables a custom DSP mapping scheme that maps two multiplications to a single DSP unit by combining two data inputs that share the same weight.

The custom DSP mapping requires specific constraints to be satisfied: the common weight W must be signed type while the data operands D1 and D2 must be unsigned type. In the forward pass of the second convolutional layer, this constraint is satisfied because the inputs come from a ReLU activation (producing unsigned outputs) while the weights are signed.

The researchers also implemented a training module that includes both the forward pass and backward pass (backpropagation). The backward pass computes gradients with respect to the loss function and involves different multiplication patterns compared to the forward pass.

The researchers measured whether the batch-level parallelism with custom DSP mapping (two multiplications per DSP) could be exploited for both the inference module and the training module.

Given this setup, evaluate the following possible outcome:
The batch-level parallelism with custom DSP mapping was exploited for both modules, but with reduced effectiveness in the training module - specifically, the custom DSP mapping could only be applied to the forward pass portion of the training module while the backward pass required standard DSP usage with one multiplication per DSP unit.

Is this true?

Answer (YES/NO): NO